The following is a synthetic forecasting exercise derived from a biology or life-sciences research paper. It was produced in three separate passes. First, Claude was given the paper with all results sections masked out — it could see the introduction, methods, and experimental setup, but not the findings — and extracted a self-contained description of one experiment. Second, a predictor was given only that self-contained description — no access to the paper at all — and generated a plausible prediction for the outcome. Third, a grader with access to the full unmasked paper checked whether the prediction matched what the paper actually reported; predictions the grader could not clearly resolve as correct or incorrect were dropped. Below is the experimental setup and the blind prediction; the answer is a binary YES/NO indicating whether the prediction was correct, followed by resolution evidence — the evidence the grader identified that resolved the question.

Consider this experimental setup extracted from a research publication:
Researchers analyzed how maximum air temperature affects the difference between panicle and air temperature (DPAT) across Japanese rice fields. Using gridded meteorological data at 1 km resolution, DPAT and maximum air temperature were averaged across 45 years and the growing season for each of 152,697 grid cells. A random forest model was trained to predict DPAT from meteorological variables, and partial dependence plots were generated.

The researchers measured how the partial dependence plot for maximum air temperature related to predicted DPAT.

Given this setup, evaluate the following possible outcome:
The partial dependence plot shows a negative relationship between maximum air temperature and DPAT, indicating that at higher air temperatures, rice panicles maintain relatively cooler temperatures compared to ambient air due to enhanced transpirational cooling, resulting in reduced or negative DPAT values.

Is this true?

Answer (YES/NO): YES